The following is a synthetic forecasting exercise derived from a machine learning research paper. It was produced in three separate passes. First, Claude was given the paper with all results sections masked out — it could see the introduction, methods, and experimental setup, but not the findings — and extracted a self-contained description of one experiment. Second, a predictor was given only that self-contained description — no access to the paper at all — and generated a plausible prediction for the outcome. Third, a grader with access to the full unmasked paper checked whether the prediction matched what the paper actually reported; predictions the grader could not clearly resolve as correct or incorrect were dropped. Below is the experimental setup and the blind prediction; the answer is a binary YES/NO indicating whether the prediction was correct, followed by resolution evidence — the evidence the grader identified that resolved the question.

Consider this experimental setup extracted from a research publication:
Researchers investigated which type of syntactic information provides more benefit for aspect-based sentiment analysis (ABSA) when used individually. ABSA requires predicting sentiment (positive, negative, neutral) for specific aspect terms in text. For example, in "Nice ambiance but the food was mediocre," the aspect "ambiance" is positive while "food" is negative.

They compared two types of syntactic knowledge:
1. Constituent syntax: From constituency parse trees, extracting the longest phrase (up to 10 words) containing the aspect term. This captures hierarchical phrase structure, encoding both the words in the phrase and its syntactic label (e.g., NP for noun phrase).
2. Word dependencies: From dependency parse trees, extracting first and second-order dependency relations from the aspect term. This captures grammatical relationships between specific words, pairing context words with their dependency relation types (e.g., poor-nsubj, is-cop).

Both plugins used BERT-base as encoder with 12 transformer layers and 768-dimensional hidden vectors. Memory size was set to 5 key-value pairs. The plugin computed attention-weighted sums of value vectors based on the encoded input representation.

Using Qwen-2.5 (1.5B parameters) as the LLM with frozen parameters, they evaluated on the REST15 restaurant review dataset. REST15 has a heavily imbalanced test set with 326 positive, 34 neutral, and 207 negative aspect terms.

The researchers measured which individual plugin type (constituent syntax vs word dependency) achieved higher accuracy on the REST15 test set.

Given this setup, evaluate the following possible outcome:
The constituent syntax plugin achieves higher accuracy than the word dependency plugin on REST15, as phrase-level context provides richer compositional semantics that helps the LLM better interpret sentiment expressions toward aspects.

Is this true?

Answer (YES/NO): NO